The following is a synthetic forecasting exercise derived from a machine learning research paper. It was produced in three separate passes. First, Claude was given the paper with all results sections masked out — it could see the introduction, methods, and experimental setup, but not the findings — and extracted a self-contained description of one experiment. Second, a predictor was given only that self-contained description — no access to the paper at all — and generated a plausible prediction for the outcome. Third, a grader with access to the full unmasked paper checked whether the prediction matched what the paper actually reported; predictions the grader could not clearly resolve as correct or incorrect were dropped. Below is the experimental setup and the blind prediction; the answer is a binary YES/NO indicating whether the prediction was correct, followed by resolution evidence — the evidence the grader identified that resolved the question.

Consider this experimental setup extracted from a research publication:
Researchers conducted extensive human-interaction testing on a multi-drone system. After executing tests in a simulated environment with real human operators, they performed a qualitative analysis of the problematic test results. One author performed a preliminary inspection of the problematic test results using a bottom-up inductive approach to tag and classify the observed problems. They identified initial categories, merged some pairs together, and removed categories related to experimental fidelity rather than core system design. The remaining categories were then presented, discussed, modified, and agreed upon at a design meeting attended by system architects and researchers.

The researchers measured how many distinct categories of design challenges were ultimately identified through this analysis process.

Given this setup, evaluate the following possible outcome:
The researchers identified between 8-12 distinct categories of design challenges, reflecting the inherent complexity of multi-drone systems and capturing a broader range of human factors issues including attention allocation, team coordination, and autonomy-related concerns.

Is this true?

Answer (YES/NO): NO